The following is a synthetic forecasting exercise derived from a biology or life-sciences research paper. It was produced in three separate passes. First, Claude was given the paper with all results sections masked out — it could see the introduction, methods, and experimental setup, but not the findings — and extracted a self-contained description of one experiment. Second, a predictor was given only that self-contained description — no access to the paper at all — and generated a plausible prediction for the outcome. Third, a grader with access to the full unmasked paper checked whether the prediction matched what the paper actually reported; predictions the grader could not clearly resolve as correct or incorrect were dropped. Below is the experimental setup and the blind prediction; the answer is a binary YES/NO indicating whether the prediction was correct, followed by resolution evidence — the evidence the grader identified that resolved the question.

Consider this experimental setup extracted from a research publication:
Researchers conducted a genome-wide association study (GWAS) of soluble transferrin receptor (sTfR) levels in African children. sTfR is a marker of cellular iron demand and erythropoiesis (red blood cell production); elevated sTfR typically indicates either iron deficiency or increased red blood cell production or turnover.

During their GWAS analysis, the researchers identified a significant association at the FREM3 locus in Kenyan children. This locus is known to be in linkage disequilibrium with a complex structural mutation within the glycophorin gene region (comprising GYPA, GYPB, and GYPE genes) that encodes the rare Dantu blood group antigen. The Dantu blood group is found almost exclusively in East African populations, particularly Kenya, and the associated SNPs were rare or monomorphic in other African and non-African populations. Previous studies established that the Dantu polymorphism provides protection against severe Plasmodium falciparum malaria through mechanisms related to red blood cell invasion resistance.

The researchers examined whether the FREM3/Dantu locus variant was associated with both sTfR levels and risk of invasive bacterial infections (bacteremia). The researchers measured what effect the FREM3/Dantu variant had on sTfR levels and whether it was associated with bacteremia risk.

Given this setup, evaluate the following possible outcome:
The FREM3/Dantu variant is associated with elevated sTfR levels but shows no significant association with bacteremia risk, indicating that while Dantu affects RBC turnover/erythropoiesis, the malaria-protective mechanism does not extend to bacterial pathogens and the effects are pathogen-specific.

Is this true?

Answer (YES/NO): NO